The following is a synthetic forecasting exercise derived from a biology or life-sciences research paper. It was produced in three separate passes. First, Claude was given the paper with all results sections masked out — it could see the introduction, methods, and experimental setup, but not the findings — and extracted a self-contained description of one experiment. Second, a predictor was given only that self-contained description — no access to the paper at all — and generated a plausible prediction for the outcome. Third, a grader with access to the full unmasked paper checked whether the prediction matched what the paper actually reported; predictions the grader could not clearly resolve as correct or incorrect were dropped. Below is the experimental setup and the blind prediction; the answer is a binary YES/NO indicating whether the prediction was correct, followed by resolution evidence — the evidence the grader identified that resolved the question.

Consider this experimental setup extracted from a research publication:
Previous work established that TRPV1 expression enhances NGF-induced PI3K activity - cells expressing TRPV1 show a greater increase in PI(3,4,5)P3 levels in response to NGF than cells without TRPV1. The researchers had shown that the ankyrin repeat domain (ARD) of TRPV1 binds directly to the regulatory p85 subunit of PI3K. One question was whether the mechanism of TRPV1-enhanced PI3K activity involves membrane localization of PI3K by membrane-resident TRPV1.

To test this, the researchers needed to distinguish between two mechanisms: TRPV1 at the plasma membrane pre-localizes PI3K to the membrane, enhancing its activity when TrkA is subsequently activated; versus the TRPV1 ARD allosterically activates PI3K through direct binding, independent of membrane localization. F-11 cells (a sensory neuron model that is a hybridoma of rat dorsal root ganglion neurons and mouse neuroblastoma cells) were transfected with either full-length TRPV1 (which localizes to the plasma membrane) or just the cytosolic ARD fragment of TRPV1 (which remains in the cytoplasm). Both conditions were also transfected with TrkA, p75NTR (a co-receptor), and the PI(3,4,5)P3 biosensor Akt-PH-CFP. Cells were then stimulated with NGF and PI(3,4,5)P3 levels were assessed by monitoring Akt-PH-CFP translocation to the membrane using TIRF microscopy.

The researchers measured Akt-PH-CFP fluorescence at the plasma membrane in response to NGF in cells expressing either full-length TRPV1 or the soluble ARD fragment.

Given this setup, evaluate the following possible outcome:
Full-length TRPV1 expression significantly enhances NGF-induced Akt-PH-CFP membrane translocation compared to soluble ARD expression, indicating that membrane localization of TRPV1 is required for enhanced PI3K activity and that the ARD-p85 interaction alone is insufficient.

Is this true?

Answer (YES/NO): NO